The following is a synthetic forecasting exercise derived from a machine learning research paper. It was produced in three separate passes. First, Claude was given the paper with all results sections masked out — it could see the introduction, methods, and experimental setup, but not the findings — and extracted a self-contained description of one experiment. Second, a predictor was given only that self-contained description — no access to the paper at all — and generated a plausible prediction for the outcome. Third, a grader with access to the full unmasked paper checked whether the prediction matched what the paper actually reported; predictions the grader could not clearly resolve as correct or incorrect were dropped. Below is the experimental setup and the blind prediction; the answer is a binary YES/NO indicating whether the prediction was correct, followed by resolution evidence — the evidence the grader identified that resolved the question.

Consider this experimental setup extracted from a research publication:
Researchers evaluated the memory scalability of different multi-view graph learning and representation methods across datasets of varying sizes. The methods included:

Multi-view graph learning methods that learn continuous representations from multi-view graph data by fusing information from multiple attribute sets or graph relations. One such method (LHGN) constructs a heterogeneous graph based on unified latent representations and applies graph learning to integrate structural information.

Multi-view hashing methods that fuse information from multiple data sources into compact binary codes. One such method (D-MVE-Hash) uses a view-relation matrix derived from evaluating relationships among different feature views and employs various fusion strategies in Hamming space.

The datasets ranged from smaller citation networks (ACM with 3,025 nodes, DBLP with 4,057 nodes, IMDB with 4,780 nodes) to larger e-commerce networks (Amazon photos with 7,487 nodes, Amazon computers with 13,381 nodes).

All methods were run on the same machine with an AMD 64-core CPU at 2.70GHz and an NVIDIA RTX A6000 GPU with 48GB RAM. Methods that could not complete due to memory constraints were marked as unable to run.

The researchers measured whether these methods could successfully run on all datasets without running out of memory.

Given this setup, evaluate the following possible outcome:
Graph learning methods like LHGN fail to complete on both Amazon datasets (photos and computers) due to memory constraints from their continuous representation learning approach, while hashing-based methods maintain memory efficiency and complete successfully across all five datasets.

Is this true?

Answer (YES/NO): NO